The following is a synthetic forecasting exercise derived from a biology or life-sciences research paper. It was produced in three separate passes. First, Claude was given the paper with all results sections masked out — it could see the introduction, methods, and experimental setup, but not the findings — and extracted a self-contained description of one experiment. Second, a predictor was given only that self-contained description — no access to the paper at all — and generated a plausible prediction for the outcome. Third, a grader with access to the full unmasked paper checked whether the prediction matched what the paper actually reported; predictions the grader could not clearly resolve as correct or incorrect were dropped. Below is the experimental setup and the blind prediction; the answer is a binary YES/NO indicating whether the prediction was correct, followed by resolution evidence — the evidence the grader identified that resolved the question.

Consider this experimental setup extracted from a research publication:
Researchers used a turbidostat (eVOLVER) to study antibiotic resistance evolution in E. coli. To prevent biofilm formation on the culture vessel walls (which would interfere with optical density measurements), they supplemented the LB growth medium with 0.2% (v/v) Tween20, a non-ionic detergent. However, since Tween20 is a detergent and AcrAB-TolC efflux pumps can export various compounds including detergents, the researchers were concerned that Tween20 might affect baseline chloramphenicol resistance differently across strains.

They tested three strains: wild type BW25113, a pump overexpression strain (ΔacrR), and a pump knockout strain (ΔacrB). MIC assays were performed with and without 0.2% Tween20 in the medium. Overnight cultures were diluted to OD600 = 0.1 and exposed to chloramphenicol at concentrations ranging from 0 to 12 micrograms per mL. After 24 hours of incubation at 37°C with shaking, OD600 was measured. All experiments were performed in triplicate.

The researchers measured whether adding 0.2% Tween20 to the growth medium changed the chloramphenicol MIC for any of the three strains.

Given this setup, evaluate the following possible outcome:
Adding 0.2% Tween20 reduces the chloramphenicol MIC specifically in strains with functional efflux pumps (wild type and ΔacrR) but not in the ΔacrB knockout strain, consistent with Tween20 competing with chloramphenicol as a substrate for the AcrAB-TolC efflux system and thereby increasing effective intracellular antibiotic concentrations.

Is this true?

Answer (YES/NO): NO